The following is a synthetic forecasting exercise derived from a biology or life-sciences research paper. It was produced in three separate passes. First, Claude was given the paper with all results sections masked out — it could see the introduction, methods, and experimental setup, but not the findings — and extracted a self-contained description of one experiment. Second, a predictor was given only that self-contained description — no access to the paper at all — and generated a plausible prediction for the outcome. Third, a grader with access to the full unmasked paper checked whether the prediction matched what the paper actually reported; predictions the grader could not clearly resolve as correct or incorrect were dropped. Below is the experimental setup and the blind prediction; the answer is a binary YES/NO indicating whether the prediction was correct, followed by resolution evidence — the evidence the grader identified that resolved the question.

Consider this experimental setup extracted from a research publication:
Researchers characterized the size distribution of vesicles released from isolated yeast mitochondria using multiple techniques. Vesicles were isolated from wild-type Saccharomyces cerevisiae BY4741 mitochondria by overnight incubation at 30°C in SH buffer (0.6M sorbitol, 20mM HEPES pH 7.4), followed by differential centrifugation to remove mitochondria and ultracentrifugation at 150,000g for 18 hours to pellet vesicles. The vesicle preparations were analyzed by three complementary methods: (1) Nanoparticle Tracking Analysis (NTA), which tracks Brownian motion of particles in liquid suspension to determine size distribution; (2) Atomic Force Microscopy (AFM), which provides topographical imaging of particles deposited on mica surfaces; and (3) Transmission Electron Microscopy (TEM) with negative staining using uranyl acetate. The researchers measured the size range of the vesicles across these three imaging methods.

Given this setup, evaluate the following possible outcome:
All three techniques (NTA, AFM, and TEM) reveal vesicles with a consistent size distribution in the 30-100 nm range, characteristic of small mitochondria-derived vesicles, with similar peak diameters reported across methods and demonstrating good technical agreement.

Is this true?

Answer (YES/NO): NO